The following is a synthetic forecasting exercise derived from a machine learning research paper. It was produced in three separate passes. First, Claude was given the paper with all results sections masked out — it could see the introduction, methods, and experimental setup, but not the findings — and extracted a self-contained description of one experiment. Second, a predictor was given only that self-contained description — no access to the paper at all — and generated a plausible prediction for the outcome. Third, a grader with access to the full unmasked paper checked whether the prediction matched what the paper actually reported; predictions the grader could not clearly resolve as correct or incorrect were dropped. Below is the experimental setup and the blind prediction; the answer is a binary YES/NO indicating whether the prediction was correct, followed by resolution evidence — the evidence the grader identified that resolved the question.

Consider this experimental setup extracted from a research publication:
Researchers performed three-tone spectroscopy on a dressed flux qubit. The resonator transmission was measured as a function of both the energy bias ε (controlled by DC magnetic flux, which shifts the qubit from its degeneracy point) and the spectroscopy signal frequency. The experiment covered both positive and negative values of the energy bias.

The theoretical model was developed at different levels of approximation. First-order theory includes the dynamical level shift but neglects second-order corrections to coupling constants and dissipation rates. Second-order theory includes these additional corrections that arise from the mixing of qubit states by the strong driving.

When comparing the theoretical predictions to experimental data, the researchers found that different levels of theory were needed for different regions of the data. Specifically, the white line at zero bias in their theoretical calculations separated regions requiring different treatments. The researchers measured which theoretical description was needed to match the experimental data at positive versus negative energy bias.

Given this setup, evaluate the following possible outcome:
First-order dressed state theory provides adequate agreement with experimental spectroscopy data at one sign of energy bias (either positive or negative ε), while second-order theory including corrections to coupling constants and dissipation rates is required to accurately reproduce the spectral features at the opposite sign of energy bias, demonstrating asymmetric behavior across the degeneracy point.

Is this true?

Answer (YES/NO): NO